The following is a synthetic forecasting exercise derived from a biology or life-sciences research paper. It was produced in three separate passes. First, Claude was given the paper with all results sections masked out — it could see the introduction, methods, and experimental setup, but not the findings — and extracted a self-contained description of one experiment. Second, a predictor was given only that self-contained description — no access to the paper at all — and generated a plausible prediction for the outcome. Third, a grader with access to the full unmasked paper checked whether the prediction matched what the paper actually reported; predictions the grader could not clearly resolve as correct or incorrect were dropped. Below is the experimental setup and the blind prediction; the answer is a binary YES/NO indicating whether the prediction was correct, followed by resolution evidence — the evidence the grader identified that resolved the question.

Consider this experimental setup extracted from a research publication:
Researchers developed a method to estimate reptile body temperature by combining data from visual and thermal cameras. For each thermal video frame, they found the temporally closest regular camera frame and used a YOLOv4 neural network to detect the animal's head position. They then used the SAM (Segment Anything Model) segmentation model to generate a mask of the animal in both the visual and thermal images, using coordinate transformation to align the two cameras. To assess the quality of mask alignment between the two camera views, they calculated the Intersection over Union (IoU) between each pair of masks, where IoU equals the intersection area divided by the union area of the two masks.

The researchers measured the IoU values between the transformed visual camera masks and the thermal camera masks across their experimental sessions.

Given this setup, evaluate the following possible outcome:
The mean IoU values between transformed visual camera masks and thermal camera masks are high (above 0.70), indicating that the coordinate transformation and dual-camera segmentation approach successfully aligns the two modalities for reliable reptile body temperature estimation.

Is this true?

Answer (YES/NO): NO